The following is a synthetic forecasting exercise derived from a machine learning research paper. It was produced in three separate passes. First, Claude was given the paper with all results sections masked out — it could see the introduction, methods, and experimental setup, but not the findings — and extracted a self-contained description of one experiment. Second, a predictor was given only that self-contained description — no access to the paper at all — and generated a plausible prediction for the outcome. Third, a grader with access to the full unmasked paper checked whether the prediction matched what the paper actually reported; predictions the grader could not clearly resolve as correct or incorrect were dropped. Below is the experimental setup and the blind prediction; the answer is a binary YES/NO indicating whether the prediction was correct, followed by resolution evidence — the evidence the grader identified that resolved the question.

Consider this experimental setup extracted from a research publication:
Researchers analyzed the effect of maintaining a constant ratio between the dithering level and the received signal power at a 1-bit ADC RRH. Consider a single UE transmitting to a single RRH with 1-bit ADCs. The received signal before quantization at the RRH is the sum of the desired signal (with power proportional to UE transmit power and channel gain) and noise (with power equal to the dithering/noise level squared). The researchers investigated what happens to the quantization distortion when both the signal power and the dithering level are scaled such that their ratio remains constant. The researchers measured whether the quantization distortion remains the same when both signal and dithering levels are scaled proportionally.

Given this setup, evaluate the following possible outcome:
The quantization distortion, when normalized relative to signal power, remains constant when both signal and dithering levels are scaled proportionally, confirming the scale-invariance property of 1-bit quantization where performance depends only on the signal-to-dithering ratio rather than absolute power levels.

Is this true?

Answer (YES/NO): YES